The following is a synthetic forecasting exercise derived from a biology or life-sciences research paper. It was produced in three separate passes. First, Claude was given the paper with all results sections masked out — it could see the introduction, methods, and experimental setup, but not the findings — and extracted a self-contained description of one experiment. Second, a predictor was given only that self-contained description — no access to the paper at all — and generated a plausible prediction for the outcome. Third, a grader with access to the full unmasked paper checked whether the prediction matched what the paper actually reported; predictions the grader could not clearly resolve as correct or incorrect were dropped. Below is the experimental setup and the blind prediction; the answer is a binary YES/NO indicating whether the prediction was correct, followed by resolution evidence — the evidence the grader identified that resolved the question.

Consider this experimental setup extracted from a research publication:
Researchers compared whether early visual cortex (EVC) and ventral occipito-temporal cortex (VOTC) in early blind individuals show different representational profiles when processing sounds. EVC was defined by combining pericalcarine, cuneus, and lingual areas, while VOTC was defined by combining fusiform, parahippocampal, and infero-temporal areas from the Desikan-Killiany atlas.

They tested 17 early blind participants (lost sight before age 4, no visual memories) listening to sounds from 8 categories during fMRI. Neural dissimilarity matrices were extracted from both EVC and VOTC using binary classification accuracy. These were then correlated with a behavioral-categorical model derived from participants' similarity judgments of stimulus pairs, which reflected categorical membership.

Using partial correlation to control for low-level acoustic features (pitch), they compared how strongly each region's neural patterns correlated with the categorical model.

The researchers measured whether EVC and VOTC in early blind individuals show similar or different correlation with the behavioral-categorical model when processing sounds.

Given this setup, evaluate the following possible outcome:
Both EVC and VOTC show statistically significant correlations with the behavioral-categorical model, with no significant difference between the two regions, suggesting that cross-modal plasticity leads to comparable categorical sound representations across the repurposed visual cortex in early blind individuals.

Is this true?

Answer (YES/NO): NO